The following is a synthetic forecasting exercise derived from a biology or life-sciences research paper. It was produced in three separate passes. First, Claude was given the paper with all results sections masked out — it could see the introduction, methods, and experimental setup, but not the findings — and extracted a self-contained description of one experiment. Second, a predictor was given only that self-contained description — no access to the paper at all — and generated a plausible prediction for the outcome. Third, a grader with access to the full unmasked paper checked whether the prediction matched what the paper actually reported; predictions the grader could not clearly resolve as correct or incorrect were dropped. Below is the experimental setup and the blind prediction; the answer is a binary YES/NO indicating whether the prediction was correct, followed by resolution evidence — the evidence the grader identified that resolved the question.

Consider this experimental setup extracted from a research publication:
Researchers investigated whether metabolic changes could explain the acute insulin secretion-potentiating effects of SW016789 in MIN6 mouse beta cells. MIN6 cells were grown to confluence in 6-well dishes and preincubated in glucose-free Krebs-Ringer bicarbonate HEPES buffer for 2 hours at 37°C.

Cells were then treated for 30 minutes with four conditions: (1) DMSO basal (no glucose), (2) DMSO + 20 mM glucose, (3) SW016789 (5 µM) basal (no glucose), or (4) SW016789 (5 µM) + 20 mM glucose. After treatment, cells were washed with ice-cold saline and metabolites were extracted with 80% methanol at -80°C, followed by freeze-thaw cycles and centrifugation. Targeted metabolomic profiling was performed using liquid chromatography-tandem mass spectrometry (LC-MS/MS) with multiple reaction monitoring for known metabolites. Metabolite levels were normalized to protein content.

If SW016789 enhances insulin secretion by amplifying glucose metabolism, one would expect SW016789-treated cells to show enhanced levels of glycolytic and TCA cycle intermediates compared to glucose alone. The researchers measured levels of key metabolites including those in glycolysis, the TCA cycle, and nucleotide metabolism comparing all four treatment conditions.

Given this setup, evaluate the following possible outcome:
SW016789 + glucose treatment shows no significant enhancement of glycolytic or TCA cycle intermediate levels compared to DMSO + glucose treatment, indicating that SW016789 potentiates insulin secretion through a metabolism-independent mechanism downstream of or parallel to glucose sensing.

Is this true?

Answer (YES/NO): YES